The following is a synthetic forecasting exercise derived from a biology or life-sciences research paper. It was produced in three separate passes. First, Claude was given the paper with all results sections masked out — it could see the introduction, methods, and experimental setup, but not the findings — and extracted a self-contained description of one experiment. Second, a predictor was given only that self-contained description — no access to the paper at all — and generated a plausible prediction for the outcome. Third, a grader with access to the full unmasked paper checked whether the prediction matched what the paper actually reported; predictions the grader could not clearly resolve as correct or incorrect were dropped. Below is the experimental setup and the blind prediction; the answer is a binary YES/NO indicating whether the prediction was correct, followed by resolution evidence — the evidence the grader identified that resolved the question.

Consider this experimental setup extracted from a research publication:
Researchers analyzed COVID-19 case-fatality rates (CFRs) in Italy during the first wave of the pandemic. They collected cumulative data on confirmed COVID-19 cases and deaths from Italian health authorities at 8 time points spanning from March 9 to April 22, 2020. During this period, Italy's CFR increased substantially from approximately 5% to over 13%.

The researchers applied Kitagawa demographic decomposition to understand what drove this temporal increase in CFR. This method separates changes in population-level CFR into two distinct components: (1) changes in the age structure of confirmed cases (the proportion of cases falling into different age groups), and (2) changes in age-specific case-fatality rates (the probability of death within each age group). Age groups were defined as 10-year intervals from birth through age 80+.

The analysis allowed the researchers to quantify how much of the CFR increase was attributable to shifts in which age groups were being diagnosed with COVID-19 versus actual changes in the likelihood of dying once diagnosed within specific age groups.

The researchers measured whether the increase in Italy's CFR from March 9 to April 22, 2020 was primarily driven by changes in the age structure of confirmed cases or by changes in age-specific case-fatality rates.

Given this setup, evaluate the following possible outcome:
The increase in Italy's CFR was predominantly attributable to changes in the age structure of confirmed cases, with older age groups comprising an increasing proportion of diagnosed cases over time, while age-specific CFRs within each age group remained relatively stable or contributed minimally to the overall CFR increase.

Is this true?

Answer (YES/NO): NO